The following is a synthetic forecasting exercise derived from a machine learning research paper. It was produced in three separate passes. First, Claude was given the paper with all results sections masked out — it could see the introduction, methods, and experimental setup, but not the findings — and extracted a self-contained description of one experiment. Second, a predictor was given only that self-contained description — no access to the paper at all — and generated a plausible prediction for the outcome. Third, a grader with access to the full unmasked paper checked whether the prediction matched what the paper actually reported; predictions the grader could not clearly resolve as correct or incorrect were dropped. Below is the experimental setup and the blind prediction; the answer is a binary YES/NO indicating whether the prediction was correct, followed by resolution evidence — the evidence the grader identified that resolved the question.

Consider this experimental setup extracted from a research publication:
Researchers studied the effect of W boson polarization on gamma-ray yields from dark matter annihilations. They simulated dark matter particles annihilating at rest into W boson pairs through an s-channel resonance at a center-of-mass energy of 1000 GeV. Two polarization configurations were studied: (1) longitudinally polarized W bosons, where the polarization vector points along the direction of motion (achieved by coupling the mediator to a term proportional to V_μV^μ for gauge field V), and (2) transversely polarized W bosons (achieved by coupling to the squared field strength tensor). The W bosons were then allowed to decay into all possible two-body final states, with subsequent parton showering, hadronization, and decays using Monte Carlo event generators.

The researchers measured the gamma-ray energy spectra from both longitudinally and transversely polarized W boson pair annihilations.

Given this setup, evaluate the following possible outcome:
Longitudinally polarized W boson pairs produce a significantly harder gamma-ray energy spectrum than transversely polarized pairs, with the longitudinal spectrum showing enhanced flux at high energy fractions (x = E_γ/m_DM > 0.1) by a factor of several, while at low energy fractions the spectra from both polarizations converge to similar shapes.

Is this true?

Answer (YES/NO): NO